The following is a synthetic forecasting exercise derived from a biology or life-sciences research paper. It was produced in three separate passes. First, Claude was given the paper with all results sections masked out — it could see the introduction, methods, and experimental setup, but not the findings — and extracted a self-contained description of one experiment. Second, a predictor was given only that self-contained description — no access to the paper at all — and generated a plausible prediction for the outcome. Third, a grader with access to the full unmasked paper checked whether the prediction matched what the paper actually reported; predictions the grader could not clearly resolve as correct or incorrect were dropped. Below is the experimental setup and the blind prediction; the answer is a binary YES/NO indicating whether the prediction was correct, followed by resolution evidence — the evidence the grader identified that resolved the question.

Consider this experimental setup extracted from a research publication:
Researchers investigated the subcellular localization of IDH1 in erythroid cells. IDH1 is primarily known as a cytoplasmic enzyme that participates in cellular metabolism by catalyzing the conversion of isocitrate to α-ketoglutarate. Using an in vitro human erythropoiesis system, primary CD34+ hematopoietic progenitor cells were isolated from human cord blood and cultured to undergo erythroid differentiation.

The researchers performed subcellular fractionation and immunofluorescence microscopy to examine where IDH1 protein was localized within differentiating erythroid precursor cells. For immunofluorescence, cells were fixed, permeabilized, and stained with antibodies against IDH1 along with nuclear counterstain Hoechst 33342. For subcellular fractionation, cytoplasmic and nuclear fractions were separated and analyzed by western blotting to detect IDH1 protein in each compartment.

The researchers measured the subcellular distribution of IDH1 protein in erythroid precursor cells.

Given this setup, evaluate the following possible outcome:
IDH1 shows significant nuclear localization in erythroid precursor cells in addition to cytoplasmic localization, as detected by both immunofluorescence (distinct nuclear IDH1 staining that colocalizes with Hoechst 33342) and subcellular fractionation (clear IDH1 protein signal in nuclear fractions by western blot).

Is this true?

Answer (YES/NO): YES